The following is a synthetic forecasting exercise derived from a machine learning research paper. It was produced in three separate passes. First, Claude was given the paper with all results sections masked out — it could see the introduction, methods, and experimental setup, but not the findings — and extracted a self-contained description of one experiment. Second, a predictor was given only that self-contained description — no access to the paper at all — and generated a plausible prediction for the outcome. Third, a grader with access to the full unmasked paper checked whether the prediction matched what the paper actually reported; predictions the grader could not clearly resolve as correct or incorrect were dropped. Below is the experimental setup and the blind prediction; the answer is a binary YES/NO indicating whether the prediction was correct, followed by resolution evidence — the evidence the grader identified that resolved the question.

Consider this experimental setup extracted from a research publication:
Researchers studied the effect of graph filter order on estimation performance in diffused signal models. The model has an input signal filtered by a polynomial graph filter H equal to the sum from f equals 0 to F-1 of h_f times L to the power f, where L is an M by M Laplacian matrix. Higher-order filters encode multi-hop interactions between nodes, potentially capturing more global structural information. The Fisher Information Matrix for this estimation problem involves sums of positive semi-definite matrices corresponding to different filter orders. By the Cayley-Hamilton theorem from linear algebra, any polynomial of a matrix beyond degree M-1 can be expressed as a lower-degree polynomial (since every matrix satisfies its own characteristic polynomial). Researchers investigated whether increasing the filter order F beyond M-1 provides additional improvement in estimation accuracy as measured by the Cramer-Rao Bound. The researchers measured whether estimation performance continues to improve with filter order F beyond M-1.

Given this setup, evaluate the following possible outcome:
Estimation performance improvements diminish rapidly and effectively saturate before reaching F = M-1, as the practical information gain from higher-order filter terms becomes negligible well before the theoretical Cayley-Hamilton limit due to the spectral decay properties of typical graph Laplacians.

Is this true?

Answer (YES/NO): NO